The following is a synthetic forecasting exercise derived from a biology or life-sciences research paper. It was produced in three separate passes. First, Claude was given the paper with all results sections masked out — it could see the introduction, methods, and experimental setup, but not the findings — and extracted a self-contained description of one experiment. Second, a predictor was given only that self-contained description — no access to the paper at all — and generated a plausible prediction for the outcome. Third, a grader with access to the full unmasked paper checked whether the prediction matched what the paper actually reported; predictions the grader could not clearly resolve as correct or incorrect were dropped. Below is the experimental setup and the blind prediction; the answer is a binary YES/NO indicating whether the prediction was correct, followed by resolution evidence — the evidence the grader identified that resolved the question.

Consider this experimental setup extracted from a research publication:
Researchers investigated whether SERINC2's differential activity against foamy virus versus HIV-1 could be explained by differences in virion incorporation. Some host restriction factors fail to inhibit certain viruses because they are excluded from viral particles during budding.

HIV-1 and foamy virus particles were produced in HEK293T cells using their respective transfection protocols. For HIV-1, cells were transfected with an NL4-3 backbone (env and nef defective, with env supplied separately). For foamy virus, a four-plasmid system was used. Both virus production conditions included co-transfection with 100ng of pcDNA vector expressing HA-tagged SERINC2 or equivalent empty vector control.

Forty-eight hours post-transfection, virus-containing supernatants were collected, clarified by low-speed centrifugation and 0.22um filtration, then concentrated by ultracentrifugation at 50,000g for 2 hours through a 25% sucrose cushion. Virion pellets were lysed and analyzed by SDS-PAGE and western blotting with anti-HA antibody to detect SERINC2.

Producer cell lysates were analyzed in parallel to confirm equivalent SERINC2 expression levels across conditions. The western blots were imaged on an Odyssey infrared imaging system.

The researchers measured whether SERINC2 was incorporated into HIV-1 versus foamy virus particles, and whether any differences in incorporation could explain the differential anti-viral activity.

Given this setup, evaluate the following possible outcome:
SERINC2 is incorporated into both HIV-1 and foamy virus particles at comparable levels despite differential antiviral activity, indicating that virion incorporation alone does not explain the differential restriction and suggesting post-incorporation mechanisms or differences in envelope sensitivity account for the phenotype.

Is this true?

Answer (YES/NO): NO